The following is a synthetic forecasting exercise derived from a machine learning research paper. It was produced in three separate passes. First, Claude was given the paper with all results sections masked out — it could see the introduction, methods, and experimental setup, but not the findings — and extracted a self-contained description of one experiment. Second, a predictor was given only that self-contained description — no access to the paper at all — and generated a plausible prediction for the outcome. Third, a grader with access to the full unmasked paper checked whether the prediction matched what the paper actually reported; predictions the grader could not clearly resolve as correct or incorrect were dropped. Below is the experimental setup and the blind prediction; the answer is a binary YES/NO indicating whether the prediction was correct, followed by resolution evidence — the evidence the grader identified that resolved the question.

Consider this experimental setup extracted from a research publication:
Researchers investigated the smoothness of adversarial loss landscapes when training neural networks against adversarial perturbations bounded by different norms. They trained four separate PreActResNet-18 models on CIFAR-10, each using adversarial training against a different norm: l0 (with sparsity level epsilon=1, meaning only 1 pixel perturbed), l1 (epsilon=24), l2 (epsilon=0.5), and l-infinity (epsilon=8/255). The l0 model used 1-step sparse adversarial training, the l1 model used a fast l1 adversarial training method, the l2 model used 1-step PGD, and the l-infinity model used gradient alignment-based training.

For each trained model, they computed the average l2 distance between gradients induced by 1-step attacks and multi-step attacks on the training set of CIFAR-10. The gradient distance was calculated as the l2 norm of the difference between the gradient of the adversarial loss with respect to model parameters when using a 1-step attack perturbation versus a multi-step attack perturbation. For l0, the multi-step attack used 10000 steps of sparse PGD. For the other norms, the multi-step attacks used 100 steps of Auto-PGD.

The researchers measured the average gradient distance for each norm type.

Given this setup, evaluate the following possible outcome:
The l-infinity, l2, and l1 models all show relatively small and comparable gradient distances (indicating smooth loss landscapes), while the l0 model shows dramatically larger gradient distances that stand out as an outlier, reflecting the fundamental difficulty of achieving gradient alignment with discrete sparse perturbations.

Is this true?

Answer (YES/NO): YES